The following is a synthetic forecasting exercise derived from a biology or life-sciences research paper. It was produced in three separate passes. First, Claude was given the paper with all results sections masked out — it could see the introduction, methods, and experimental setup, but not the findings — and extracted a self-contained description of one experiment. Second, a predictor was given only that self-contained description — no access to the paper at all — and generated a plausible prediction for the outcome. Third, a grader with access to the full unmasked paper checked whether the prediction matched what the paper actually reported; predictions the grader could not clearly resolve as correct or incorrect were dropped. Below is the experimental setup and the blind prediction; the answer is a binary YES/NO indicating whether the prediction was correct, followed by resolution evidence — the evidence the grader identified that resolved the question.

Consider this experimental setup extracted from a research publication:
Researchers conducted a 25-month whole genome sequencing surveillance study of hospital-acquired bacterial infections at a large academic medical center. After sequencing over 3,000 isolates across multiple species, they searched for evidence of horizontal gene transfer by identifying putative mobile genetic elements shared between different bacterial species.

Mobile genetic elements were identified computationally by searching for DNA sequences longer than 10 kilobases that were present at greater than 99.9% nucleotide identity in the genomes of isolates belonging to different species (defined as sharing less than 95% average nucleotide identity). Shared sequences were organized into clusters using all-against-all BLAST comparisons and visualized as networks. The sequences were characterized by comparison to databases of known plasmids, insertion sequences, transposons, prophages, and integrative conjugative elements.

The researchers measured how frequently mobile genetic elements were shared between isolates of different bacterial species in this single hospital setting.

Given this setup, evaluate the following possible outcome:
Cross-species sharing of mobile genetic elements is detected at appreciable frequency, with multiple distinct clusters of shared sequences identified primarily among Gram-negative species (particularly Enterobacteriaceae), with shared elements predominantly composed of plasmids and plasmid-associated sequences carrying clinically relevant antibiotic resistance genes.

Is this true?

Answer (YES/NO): NO